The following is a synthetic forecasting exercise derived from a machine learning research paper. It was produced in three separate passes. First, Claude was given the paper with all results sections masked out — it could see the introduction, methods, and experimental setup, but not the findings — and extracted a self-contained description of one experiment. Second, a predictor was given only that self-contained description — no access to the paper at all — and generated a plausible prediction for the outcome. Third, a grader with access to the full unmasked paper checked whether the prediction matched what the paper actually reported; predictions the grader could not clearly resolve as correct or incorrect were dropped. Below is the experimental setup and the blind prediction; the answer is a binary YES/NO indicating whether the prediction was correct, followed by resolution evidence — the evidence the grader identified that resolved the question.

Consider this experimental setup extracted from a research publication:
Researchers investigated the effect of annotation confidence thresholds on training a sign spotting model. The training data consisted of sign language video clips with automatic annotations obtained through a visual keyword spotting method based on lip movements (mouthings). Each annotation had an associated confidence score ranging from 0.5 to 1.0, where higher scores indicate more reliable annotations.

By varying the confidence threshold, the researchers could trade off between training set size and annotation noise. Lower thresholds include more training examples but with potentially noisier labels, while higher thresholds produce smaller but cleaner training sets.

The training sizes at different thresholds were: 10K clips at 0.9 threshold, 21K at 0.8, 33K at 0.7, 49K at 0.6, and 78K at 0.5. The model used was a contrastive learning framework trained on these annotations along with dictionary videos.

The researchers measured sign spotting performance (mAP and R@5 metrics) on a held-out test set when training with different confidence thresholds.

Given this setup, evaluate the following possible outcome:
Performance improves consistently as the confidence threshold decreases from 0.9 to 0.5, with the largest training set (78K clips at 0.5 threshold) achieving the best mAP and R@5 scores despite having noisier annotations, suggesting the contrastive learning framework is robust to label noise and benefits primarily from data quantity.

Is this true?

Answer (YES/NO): YES